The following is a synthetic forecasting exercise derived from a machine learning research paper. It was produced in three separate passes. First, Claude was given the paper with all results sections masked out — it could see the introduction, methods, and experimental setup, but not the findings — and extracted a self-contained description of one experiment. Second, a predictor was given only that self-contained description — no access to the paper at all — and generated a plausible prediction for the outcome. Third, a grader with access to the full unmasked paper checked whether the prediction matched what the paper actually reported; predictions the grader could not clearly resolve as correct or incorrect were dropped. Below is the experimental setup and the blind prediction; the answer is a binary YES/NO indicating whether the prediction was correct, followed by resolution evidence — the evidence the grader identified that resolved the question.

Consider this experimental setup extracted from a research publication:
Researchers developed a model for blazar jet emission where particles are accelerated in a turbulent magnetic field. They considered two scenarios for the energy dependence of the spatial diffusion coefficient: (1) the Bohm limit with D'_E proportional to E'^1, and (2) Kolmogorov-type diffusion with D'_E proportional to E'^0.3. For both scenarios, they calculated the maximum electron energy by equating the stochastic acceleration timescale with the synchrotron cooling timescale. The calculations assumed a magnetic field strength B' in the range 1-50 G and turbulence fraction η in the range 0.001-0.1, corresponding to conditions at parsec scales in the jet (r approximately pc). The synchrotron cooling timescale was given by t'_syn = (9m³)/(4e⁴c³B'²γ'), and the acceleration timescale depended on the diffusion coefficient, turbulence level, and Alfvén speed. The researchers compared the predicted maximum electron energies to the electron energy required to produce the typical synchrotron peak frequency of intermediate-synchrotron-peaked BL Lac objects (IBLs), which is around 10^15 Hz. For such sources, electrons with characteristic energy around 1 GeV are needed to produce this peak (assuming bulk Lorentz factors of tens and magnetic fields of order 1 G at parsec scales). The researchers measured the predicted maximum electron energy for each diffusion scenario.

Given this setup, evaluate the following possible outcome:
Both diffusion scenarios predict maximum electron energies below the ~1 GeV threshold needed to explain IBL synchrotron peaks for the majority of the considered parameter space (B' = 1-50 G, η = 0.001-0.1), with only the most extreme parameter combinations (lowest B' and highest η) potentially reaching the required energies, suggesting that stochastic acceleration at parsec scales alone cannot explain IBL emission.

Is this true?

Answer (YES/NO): NO